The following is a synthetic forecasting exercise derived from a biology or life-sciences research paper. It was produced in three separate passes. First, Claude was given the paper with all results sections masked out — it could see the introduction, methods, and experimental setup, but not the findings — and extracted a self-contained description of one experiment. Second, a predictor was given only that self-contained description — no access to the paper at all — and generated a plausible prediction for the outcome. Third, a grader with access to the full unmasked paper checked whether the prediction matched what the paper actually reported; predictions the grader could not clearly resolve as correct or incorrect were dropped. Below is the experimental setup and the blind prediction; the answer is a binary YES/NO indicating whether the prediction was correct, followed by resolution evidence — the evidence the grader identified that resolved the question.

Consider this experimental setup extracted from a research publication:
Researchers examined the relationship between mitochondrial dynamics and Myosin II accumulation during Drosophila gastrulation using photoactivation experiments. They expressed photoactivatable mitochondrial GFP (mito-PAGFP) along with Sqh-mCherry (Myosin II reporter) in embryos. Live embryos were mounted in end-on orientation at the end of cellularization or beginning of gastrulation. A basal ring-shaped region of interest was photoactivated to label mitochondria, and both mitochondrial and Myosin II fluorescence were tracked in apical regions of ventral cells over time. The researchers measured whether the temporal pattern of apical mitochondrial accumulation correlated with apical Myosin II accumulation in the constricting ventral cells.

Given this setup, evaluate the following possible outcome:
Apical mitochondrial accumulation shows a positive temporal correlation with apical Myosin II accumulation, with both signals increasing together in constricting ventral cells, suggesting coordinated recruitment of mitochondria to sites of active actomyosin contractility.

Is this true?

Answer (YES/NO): YES